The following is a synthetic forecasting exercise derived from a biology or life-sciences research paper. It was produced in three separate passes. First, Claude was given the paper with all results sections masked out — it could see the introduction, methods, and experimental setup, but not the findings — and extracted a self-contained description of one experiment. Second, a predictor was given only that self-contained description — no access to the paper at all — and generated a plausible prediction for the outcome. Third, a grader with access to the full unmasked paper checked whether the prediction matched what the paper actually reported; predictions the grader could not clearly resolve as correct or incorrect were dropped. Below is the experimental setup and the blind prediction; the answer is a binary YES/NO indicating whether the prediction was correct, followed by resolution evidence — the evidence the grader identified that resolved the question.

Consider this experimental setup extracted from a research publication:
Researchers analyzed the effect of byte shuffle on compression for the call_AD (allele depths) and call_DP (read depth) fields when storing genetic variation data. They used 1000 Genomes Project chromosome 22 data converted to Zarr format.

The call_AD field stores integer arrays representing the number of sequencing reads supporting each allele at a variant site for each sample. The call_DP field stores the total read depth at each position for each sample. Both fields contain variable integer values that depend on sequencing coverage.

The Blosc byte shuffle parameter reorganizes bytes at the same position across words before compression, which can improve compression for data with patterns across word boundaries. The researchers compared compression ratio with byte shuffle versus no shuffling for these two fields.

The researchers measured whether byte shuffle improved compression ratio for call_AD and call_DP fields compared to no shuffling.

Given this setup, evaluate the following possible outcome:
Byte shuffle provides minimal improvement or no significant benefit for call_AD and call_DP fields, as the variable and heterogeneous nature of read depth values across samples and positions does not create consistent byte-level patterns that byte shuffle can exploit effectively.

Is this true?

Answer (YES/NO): YES